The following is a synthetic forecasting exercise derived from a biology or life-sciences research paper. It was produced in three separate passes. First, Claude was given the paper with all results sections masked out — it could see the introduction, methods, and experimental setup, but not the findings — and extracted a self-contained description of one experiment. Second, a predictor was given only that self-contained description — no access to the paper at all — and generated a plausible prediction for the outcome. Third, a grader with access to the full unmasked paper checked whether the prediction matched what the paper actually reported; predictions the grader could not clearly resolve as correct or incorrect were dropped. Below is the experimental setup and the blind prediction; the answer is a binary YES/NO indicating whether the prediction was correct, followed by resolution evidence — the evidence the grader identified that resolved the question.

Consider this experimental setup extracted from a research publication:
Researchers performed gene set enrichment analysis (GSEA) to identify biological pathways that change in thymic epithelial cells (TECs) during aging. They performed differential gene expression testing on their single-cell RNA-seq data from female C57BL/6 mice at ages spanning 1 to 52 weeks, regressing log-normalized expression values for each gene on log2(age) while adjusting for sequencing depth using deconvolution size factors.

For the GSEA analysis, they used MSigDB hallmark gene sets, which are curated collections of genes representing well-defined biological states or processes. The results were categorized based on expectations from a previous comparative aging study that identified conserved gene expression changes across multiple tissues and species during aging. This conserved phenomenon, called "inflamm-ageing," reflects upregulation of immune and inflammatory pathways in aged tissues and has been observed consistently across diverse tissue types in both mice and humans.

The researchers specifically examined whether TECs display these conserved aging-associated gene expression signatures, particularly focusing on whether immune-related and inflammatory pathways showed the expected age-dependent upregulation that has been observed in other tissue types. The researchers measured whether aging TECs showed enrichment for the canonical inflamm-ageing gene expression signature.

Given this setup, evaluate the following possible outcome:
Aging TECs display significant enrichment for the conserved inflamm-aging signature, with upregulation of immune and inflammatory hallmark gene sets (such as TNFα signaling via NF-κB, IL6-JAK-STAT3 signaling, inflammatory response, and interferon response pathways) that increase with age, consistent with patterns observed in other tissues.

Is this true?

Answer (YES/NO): NO